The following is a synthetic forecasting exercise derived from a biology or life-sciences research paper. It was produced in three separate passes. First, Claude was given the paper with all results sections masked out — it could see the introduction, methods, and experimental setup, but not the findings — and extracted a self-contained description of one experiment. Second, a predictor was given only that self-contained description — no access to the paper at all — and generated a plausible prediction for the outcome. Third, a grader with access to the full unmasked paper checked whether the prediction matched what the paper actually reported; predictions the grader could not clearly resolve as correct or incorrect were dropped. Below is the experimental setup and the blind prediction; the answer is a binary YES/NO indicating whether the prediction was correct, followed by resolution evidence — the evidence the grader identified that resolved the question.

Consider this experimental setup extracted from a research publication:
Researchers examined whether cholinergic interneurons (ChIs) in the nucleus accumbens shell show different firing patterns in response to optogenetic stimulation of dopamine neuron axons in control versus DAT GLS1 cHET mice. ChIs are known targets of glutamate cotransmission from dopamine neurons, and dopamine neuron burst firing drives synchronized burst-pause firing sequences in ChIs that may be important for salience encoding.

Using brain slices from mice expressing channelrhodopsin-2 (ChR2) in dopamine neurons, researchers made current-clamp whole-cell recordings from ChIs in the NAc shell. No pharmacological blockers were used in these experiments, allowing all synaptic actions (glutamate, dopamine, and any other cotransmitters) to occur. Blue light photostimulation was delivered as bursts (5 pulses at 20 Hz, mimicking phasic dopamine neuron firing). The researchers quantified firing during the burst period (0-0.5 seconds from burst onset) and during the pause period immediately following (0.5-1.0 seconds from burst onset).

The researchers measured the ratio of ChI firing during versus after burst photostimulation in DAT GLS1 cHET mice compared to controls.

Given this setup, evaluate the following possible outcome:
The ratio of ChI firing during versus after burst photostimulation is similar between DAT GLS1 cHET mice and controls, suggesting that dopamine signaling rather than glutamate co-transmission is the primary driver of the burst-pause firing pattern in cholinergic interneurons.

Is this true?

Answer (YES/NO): NO